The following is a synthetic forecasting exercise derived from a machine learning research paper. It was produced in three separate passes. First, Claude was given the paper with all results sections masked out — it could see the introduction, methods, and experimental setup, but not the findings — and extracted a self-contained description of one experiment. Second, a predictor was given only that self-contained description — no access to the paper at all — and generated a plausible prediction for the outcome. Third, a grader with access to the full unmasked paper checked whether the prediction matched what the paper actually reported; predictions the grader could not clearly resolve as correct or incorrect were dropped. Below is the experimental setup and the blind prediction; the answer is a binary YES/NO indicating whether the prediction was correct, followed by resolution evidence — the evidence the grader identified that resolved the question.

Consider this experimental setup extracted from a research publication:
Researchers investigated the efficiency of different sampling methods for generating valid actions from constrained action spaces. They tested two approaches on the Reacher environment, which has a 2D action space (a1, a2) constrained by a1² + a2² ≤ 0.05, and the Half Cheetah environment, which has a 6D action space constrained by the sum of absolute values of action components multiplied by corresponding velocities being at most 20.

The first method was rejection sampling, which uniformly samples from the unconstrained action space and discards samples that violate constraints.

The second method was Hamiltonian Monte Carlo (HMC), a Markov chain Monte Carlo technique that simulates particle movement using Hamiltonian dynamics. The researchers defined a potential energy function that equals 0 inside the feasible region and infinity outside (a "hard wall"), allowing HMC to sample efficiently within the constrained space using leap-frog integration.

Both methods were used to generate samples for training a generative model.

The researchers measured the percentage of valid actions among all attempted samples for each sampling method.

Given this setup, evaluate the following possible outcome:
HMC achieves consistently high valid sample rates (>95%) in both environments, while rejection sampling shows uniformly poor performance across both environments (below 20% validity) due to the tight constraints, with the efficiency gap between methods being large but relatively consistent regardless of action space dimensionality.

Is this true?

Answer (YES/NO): YES